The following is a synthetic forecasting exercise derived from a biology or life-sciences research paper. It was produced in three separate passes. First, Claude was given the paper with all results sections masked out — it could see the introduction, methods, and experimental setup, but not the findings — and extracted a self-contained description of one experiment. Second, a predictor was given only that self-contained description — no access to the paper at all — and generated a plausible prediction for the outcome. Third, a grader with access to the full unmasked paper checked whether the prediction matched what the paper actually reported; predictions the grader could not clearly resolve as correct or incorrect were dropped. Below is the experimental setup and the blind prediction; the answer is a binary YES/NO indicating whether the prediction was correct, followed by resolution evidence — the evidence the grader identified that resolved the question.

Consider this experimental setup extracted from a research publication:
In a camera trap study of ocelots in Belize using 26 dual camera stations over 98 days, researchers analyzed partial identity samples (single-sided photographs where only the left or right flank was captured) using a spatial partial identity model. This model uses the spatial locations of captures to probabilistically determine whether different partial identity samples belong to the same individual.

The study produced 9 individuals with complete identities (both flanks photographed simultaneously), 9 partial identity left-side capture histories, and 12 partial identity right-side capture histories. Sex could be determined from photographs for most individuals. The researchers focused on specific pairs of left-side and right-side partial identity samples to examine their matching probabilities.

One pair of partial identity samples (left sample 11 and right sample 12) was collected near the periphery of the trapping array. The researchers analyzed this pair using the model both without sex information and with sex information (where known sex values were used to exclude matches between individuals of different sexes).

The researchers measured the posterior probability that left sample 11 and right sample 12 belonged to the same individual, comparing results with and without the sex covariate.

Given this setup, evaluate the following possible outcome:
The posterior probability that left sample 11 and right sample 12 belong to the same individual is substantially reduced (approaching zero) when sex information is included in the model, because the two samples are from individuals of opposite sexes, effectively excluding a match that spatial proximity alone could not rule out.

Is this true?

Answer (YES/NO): NO